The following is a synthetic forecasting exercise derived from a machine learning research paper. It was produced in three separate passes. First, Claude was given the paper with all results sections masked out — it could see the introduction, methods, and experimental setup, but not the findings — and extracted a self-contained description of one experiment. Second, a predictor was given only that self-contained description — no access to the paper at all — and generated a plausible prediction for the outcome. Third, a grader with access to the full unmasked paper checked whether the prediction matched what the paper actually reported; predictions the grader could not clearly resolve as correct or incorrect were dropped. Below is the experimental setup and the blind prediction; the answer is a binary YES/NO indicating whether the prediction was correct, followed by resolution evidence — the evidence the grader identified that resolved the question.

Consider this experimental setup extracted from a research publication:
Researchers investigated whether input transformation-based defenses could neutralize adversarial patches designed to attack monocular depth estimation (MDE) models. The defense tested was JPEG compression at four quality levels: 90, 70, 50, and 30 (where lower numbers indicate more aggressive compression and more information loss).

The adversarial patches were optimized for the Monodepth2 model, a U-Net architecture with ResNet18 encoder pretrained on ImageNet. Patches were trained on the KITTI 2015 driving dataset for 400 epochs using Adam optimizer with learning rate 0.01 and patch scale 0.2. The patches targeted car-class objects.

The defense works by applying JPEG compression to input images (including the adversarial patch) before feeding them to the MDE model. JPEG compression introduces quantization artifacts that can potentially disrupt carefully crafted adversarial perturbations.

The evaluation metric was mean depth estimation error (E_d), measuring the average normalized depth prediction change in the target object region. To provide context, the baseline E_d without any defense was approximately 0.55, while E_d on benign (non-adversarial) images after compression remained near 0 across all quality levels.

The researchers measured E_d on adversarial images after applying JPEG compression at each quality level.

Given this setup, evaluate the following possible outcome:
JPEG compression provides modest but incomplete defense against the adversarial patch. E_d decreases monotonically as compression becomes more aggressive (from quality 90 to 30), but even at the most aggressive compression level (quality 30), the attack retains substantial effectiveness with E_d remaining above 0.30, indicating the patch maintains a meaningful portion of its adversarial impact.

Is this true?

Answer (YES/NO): NO